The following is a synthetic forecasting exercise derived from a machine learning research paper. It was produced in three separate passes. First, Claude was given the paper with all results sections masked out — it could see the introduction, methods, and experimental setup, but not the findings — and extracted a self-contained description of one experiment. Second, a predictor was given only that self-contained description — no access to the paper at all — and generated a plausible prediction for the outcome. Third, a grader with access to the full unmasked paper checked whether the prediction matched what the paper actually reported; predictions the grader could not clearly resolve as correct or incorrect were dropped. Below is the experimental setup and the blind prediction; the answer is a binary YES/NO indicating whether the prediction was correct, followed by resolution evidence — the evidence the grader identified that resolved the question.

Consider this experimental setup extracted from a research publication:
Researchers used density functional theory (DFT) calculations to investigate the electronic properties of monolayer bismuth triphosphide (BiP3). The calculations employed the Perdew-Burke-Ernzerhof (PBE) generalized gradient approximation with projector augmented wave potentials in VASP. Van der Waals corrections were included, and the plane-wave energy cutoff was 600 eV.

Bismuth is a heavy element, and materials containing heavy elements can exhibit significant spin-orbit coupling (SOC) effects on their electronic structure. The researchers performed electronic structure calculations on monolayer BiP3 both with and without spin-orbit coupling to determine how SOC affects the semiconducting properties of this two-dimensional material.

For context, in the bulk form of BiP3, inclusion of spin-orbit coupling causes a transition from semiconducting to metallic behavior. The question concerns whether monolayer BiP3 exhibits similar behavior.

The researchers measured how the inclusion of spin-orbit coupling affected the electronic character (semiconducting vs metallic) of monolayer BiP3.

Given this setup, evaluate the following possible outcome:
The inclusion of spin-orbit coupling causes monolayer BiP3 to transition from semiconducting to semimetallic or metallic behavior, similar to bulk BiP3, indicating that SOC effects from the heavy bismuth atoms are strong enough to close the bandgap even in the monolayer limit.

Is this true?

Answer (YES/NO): NO